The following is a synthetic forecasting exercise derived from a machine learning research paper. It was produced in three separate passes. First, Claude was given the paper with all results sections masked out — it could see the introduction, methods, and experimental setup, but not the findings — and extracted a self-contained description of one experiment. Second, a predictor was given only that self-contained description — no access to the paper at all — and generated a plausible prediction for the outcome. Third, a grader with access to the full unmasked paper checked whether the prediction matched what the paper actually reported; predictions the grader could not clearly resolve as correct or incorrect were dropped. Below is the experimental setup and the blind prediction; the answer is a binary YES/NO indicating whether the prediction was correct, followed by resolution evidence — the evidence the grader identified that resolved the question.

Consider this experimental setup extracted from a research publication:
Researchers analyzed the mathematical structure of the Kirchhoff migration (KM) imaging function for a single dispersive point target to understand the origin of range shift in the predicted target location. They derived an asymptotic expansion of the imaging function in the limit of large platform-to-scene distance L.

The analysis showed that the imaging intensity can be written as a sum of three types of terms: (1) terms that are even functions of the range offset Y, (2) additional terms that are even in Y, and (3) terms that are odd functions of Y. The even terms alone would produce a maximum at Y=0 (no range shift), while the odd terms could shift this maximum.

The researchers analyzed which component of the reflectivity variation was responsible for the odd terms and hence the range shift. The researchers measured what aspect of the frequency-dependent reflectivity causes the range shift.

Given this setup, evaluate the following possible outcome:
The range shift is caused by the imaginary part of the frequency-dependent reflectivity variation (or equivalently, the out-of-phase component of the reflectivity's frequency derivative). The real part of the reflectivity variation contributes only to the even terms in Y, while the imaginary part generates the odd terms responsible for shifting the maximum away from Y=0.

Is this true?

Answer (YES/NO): NO